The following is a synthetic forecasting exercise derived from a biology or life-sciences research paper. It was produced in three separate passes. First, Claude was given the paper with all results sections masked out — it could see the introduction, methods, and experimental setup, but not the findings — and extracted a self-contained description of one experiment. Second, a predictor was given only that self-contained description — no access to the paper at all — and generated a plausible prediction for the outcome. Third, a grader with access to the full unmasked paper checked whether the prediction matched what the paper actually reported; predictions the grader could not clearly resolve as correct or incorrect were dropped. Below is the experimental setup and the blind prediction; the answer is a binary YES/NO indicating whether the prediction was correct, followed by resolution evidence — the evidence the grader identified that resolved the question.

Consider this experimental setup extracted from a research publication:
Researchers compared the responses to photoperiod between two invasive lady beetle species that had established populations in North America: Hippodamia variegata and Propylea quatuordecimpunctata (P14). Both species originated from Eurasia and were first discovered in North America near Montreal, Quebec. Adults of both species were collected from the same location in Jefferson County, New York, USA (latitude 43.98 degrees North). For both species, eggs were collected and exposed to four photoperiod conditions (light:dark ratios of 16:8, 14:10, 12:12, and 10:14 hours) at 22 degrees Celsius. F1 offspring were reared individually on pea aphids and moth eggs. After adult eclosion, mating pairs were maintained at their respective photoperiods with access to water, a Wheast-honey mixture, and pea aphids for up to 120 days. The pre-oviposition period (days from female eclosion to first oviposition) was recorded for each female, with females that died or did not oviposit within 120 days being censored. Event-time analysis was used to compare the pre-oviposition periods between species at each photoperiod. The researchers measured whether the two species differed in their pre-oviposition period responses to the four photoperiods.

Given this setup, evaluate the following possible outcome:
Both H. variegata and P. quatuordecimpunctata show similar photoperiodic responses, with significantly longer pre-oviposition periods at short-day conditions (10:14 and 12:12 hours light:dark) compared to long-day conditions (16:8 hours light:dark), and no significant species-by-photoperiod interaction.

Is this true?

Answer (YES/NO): NO